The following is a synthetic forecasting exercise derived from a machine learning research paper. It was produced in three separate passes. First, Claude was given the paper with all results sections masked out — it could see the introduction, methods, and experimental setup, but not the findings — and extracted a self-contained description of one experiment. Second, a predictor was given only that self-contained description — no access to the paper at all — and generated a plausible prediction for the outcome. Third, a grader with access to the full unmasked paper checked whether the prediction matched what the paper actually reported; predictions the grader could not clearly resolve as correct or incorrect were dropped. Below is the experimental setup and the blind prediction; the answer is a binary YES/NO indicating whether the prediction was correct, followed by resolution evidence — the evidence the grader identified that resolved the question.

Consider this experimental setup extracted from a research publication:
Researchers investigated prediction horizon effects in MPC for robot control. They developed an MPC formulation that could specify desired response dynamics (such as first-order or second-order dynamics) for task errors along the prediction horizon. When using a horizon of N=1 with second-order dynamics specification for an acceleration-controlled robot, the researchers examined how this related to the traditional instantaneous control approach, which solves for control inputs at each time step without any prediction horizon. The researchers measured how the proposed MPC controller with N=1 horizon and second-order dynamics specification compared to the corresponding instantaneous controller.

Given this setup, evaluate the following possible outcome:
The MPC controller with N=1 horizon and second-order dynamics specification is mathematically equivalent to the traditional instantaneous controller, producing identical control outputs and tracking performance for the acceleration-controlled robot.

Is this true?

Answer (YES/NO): YES